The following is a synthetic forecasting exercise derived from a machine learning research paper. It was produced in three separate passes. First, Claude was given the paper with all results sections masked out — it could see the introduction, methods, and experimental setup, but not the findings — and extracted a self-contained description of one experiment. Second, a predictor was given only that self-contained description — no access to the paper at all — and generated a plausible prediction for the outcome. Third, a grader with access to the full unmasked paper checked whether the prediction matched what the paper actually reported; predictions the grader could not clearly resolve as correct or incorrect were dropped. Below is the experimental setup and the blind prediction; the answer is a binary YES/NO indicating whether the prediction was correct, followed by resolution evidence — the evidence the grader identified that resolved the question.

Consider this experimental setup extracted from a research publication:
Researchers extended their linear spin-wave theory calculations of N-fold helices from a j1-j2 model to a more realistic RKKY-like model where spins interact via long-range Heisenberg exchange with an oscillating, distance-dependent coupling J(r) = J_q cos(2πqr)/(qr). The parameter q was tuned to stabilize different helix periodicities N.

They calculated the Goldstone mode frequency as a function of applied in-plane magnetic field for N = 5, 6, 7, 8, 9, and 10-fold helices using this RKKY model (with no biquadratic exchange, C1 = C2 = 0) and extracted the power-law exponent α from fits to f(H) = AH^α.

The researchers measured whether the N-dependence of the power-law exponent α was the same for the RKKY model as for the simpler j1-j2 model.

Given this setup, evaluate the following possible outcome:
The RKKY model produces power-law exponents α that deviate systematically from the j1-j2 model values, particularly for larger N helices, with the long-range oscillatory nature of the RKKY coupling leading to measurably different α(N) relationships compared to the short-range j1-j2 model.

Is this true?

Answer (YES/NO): NO